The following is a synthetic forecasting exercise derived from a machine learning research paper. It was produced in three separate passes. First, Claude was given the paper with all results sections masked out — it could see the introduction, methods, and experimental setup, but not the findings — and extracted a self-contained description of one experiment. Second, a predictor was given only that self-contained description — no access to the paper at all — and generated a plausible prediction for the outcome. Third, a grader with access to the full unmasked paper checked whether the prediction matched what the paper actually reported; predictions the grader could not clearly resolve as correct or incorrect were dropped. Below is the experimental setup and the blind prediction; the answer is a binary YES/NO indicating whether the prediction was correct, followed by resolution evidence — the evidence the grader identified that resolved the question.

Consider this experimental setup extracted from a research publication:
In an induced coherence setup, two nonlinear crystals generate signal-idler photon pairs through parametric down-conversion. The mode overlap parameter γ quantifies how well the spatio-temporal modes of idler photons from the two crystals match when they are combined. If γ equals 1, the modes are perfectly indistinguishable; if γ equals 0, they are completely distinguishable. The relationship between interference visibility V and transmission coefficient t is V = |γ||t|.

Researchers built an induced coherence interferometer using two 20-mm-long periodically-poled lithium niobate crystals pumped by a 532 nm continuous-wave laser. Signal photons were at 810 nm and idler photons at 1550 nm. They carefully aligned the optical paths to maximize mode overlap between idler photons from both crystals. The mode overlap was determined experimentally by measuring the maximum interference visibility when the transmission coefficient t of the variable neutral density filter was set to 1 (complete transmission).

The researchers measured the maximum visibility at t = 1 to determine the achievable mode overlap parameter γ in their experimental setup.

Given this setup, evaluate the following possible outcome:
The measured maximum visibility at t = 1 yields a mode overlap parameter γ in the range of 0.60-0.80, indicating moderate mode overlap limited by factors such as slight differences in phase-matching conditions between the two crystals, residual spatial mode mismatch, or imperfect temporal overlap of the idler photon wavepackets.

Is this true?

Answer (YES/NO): NO